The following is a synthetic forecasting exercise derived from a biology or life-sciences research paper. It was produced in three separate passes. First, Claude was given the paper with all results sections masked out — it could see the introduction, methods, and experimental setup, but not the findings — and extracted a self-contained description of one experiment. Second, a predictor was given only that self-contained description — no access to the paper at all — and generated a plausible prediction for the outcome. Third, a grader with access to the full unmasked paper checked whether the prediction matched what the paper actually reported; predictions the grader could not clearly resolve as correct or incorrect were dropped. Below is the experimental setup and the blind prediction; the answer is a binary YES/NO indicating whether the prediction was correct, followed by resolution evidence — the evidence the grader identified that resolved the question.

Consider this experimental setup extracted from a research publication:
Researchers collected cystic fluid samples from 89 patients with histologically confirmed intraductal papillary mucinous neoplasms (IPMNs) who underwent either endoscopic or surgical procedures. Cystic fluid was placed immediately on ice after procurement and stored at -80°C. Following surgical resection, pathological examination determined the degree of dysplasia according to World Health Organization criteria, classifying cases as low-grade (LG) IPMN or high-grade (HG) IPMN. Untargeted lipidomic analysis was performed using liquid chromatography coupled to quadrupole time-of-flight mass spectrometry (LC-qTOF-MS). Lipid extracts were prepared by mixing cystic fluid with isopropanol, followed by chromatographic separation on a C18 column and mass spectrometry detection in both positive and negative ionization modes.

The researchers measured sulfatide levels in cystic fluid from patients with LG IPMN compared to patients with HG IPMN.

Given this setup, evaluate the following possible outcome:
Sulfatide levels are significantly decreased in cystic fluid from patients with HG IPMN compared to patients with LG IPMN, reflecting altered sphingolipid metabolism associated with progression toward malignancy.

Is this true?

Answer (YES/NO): NO